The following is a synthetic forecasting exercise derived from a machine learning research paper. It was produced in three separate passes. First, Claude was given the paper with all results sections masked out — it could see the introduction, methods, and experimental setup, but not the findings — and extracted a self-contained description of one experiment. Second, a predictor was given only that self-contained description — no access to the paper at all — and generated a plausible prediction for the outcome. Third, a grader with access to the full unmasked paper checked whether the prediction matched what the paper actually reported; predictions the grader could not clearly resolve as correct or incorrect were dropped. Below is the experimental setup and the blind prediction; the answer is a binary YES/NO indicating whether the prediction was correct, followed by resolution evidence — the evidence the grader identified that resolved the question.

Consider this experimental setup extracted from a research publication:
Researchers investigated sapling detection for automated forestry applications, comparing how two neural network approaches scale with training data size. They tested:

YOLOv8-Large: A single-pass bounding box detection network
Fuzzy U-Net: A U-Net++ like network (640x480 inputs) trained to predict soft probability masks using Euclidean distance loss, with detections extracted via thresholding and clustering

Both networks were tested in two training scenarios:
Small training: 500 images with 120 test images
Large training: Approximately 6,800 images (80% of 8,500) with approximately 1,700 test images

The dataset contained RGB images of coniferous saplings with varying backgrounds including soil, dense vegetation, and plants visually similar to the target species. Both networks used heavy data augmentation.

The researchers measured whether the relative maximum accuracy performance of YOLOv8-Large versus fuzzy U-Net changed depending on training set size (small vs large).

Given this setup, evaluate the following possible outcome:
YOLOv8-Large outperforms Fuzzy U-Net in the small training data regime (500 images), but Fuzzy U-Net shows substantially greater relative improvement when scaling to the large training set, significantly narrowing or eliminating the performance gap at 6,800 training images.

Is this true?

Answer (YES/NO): NO